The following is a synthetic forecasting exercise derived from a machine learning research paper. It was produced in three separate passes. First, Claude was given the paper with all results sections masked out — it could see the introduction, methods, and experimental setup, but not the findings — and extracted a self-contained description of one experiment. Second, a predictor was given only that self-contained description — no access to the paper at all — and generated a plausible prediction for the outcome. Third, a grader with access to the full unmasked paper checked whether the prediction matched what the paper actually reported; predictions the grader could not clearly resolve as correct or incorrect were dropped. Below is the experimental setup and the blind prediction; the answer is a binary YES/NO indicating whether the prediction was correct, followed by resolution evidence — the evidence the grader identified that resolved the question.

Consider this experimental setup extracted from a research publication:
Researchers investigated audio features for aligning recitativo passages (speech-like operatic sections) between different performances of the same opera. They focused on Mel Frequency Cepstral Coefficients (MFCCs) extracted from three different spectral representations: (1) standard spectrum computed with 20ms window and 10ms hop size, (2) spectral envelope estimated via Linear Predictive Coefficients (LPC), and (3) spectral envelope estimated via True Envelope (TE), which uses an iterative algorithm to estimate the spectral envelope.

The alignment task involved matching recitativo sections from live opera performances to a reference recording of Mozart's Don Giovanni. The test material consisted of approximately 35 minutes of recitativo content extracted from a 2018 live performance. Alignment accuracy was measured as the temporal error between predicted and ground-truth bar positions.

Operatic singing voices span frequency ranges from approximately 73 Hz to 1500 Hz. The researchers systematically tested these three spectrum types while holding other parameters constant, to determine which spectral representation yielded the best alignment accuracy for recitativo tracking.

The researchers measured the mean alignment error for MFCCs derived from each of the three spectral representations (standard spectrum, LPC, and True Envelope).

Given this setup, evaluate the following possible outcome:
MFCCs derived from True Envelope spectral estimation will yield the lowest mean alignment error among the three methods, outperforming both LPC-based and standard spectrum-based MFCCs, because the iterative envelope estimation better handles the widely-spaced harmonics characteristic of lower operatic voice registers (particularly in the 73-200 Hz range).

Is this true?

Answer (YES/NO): NO